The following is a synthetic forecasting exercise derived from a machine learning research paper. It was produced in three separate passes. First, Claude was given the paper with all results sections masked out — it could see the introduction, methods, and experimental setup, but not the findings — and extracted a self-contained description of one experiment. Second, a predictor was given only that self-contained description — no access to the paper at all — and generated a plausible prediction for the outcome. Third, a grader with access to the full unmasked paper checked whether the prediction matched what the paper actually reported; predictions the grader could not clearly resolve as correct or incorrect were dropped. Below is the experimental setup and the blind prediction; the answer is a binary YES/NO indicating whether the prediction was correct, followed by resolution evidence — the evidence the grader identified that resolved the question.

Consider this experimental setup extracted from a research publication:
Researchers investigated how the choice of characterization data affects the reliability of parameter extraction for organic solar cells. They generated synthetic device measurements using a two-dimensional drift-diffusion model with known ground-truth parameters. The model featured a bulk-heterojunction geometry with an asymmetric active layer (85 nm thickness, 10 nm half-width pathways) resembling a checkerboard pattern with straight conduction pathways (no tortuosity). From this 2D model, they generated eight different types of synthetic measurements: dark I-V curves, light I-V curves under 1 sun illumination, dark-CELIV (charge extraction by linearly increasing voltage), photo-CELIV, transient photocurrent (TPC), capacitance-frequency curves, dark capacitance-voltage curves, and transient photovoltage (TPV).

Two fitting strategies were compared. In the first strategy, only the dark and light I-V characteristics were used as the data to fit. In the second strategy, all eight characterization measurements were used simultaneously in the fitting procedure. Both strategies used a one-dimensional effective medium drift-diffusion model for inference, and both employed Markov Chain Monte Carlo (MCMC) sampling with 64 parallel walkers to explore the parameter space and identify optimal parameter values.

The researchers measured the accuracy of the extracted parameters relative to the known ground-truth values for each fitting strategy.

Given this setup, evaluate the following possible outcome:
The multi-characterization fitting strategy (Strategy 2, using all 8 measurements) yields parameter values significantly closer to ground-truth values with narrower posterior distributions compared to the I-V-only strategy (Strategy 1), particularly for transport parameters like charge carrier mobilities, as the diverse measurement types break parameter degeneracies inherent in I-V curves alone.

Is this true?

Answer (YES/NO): NO